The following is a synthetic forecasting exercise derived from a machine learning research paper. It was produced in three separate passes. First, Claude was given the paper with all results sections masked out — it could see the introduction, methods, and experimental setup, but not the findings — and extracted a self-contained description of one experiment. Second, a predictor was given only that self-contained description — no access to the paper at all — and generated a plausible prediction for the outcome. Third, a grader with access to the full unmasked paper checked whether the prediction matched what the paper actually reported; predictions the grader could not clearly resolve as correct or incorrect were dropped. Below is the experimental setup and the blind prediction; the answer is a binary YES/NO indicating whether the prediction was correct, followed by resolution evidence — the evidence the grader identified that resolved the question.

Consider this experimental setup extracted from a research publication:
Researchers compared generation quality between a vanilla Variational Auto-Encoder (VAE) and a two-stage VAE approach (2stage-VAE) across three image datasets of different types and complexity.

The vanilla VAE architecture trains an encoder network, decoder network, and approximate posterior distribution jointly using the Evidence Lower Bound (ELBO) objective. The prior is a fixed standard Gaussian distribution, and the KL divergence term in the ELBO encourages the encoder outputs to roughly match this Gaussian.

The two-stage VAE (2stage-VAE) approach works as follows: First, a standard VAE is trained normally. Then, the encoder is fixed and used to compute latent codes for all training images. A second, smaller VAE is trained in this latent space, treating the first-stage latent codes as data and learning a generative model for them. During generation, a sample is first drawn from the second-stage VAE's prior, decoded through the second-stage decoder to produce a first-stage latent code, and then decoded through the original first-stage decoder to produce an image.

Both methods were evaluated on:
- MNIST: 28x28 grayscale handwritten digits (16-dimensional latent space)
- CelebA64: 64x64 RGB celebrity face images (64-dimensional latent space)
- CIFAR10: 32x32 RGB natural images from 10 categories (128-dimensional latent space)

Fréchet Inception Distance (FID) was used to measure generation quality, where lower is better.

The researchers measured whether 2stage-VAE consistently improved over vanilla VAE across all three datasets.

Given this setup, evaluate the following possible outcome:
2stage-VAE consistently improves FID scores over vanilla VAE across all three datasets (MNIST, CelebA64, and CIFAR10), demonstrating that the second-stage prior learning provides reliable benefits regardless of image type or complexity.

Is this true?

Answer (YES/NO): NO